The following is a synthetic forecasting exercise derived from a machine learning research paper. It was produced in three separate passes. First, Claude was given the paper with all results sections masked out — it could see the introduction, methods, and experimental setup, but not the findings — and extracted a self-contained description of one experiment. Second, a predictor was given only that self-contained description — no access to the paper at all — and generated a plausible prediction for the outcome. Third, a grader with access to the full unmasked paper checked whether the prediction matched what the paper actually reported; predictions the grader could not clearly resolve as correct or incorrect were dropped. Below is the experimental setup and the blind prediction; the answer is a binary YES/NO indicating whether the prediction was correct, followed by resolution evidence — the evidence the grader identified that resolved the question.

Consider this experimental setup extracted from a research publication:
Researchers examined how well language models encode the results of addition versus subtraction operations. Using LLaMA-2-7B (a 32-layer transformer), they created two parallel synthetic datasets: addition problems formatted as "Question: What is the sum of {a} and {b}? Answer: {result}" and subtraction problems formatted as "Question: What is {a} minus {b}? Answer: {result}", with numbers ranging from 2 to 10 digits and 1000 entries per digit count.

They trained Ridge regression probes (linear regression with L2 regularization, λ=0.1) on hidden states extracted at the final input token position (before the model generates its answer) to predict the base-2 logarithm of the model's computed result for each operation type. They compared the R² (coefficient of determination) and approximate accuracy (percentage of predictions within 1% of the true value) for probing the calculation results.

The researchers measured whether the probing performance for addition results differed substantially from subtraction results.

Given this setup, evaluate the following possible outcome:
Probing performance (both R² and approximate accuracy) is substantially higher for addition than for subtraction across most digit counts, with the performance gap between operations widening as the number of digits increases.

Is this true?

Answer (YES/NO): NO